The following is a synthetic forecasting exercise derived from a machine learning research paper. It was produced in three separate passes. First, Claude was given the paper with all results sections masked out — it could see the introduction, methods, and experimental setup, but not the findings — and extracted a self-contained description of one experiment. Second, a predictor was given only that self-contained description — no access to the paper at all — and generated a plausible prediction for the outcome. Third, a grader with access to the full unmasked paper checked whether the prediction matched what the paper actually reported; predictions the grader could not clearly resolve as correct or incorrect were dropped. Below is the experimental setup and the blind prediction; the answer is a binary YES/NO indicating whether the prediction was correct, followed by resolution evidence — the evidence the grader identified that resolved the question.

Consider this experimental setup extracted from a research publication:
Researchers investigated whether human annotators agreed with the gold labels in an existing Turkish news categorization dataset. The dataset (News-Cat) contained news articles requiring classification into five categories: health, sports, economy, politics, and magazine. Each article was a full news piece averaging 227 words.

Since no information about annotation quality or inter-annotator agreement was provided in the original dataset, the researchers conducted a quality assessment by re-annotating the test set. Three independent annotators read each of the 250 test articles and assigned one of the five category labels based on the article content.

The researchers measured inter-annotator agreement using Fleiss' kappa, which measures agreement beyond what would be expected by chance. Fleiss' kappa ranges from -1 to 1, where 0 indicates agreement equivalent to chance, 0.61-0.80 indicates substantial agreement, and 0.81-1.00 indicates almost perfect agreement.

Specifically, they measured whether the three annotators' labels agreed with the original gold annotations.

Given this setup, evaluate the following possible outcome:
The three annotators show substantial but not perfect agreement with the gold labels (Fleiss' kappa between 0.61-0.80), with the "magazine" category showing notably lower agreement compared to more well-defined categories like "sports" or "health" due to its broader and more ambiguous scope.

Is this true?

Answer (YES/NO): NO